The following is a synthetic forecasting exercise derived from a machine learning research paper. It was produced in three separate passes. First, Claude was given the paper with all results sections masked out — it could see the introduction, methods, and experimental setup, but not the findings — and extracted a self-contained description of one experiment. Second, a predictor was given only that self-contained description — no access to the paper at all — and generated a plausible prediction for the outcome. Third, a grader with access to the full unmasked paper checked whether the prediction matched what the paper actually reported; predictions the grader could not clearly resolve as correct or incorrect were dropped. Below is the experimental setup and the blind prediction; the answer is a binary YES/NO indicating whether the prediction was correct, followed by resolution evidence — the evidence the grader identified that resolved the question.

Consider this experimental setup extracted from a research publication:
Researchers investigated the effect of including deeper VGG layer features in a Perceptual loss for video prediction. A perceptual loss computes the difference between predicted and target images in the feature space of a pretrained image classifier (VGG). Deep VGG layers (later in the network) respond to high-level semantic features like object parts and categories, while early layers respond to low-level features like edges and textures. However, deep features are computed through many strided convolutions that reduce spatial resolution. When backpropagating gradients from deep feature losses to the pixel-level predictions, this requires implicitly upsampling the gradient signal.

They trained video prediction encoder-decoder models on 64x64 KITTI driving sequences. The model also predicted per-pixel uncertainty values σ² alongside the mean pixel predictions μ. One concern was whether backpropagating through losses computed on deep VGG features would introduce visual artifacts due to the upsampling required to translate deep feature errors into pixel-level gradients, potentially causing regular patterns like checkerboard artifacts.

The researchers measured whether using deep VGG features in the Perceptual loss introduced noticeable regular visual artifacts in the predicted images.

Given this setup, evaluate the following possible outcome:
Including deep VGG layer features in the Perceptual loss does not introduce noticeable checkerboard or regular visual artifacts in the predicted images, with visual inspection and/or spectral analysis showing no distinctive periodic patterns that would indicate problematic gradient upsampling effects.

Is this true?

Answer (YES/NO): NO